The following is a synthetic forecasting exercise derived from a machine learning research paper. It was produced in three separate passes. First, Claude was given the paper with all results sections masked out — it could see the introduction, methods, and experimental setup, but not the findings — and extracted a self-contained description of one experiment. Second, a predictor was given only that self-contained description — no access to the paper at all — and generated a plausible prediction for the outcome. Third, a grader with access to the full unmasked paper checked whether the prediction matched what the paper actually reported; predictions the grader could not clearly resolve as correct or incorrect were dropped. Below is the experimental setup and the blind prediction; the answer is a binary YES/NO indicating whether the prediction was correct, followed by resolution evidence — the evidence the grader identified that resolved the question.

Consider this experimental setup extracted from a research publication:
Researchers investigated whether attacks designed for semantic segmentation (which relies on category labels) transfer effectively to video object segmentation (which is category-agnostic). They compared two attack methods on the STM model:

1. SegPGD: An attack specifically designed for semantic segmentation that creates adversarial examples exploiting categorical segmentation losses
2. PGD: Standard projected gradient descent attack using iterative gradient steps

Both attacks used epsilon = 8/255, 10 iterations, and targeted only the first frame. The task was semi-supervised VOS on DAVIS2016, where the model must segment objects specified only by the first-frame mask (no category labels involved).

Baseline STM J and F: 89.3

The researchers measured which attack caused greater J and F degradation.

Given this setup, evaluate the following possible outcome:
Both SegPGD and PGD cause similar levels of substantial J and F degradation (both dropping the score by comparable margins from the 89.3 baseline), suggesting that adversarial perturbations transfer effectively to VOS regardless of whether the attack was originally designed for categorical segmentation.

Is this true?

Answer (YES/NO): YES